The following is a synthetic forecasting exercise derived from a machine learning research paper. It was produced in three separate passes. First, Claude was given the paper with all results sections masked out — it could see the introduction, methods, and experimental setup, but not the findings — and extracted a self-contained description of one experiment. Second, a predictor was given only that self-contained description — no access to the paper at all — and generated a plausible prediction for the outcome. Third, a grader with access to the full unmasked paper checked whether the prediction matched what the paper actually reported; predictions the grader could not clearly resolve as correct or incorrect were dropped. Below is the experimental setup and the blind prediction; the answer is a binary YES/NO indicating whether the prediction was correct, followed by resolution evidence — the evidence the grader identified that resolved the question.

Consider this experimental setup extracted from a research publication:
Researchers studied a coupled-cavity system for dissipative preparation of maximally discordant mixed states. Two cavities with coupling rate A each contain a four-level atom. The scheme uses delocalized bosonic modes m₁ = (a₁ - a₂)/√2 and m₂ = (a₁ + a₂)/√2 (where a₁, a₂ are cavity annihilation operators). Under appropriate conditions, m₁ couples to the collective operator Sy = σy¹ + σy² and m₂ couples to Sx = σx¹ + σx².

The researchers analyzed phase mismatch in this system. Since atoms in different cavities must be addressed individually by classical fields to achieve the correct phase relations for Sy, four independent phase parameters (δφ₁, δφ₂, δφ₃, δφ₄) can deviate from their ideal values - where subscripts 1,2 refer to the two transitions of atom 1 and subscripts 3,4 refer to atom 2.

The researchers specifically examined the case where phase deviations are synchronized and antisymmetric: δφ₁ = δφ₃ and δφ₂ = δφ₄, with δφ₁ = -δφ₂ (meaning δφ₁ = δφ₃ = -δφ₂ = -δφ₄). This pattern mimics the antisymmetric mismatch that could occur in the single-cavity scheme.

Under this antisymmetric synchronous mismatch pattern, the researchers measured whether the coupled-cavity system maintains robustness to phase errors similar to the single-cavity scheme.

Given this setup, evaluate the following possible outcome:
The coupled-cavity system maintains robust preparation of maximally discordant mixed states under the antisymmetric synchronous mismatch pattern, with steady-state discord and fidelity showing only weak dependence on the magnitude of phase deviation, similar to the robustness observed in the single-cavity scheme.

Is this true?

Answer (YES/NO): YES